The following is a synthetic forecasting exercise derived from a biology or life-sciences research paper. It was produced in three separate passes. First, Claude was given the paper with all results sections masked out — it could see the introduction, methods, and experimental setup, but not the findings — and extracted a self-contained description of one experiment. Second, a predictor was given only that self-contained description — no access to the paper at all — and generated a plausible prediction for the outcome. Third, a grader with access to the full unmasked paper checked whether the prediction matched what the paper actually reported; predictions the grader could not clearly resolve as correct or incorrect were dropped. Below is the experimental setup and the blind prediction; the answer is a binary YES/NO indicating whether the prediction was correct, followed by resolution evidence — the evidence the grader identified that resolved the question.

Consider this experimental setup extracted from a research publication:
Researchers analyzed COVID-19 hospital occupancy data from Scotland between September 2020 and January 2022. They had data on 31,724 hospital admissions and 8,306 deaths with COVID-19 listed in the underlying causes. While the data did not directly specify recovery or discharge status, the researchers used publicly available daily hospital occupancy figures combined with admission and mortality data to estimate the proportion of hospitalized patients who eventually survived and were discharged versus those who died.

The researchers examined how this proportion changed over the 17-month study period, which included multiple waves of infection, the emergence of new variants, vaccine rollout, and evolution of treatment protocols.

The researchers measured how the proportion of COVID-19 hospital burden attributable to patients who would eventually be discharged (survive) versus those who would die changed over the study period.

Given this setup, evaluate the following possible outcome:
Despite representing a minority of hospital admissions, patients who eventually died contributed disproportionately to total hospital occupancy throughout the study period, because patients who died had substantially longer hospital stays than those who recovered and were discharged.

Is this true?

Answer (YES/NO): NO